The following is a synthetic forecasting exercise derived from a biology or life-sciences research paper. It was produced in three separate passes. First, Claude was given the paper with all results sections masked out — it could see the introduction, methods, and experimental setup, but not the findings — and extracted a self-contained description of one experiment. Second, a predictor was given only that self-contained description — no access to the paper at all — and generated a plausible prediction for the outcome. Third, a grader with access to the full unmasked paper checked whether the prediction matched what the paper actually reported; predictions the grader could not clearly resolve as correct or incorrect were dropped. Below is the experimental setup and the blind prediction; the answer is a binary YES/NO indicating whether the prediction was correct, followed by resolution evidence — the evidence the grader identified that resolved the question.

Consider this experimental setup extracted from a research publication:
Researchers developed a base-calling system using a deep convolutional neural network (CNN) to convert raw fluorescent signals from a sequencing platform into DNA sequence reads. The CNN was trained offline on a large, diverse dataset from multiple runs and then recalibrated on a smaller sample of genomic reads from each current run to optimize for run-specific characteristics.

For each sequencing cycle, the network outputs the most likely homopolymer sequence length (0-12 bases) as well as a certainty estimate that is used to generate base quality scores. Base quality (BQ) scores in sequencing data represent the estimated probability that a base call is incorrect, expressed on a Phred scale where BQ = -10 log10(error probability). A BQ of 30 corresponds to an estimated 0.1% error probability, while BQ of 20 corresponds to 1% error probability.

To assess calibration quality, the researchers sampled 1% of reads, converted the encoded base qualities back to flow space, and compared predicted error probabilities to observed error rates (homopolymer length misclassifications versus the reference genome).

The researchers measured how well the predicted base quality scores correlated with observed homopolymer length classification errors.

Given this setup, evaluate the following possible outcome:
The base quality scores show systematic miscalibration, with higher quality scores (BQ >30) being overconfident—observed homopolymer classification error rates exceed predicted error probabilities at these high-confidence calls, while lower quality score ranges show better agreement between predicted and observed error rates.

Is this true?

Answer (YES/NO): NO